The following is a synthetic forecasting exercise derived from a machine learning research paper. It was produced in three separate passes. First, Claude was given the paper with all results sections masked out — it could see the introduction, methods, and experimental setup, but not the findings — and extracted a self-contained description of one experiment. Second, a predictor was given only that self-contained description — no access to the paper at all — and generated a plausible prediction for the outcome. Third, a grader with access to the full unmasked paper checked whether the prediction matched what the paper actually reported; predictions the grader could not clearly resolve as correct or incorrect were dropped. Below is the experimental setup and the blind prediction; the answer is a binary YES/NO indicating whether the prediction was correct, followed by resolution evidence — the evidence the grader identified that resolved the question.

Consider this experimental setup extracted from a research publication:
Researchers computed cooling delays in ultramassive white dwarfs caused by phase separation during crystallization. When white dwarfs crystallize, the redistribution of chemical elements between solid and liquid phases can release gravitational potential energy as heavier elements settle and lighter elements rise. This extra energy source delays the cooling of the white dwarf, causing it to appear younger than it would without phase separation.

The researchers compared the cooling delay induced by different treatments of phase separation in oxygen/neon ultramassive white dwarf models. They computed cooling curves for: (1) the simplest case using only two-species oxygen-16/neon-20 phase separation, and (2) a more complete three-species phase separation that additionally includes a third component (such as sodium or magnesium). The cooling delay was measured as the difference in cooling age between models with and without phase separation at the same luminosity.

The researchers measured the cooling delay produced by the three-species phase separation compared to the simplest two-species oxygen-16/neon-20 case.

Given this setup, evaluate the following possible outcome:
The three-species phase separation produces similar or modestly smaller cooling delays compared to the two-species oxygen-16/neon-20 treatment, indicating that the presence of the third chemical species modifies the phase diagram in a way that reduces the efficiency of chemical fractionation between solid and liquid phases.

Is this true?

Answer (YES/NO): NO